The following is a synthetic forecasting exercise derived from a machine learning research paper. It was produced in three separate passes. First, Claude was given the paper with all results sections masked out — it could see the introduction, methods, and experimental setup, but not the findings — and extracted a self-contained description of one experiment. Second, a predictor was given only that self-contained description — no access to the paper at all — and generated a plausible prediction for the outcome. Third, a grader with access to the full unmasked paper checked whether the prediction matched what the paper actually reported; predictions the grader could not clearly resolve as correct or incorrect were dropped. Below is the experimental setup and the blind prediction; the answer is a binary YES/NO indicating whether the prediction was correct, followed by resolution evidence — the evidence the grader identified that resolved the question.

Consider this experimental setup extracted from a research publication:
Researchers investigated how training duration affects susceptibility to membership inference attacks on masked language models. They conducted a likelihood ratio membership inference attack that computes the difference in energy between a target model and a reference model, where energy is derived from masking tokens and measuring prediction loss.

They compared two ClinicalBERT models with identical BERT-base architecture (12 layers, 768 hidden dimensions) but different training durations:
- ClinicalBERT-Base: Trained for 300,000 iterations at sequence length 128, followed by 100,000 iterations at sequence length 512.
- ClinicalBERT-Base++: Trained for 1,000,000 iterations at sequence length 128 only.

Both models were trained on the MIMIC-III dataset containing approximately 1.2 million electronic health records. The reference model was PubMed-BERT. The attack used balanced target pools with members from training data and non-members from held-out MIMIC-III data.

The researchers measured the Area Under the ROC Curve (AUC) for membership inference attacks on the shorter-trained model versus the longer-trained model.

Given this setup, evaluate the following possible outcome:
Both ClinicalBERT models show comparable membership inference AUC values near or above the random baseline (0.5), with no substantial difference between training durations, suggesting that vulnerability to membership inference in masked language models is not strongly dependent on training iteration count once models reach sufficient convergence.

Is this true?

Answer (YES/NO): YES